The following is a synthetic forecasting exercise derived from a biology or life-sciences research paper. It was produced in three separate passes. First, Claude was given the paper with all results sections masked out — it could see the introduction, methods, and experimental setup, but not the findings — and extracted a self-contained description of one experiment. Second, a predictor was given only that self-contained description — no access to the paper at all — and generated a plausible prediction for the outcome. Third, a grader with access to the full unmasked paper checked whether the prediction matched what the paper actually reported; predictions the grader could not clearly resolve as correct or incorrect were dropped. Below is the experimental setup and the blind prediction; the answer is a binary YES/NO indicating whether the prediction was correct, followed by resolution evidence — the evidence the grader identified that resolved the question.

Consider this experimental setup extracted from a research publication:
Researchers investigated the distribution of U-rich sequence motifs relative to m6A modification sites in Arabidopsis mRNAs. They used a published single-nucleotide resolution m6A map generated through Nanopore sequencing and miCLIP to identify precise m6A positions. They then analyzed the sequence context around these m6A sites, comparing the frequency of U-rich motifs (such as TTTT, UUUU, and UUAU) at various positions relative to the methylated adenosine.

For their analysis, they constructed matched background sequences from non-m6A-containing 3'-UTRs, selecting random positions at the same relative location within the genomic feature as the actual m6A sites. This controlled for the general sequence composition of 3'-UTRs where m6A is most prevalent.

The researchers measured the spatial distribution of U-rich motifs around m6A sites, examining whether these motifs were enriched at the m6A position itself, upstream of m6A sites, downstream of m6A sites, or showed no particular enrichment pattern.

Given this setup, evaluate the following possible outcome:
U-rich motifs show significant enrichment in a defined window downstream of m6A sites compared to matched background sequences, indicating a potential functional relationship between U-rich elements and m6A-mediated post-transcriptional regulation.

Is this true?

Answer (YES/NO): YES